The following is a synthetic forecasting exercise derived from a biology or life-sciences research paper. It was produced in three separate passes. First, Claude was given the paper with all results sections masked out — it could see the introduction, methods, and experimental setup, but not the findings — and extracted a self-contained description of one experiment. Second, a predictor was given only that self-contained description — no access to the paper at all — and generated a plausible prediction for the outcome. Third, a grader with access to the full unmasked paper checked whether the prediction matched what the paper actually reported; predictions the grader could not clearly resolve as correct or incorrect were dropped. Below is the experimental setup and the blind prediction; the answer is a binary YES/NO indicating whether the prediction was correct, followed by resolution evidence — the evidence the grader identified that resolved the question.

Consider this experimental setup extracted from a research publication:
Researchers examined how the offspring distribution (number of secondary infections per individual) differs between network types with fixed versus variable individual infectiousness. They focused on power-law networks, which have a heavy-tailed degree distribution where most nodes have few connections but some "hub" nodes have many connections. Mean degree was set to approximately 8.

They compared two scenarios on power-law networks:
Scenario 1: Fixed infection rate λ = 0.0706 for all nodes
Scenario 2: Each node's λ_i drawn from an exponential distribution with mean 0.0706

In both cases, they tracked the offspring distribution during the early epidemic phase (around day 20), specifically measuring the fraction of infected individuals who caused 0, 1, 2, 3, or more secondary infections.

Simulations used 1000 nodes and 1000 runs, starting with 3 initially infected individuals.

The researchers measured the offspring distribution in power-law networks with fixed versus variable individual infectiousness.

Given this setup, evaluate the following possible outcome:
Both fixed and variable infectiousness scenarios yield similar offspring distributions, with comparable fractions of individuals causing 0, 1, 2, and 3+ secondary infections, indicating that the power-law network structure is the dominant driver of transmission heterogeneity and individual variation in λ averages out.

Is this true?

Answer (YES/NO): NO